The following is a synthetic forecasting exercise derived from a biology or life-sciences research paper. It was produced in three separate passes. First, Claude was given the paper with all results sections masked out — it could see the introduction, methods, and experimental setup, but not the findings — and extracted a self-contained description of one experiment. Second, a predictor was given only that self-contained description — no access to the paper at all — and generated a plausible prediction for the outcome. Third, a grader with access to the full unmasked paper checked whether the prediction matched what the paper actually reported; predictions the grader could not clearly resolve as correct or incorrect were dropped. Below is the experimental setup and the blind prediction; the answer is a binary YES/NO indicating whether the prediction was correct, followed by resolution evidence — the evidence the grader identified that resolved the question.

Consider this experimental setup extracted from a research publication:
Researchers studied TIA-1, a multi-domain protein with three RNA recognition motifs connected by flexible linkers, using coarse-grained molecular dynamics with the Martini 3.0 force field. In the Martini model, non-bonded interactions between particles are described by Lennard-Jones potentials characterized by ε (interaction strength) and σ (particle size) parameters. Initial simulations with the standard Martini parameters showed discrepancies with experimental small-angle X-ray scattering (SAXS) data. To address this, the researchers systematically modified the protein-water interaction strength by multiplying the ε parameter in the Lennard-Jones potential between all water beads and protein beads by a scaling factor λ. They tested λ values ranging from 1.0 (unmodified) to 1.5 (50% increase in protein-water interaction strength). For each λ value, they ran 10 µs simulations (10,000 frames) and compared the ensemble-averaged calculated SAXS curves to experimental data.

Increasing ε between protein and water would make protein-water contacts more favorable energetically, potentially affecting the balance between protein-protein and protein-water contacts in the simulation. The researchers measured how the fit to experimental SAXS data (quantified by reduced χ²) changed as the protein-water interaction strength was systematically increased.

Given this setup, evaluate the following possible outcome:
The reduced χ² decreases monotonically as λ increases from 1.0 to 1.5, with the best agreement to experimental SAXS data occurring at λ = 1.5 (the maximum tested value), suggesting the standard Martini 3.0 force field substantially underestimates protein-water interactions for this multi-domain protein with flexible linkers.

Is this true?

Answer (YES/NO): NO